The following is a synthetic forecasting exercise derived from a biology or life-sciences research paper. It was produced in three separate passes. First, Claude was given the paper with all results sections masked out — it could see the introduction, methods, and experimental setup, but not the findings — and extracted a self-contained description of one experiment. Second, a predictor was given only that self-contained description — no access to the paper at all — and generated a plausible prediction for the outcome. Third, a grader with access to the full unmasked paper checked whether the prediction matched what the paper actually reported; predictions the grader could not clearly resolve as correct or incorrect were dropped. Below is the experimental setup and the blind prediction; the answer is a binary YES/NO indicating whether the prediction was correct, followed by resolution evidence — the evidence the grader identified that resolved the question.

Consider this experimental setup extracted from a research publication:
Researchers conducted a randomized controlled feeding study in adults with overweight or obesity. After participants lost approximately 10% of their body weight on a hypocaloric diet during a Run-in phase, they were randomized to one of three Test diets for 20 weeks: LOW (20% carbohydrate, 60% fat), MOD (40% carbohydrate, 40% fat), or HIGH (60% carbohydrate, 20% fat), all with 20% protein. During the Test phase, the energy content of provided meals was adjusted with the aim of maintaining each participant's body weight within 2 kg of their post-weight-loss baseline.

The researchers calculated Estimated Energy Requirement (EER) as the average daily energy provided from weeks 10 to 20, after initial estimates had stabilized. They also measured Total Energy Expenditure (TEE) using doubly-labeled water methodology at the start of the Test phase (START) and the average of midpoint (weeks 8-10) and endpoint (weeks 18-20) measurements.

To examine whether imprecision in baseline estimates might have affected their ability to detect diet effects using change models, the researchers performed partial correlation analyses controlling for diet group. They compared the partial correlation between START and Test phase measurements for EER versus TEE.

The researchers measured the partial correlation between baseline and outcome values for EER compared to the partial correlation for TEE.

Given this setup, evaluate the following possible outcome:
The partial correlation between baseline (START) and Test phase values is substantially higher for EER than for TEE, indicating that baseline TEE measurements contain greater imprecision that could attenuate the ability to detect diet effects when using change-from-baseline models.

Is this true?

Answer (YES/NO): NO